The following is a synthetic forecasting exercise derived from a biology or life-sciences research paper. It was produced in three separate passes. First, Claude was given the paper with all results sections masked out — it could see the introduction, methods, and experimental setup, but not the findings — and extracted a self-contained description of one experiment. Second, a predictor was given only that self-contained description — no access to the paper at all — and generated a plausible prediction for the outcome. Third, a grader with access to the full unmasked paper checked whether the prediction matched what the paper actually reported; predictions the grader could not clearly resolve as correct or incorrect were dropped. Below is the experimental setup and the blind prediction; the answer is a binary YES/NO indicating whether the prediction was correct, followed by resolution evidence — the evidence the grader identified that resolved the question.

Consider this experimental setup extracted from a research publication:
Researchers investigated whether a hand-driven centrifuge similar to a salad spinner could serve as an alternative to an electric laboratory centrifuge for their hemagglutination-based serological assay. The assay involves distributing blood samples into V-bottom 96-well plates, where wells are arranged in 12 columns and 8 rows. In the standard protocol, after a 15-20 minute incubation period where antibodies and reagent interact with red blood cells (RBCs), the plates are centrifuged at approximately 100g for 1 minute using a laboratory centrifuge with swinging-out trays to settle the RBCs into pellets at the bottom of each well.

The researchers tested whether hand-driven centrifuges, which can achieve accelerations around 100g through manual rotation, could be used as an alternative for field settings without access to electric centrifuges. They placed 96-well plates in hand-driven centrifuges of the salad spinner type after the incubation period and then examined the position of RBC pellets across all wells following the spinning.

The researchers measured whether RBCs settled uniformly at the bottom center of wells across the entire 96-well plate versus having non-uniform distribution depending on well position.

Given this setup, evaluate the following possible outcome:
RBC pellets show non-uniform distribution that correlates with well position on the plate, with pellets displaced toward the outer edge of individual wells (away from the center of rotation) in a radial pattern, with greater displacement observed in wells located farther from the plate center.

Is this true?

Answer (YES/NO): YES